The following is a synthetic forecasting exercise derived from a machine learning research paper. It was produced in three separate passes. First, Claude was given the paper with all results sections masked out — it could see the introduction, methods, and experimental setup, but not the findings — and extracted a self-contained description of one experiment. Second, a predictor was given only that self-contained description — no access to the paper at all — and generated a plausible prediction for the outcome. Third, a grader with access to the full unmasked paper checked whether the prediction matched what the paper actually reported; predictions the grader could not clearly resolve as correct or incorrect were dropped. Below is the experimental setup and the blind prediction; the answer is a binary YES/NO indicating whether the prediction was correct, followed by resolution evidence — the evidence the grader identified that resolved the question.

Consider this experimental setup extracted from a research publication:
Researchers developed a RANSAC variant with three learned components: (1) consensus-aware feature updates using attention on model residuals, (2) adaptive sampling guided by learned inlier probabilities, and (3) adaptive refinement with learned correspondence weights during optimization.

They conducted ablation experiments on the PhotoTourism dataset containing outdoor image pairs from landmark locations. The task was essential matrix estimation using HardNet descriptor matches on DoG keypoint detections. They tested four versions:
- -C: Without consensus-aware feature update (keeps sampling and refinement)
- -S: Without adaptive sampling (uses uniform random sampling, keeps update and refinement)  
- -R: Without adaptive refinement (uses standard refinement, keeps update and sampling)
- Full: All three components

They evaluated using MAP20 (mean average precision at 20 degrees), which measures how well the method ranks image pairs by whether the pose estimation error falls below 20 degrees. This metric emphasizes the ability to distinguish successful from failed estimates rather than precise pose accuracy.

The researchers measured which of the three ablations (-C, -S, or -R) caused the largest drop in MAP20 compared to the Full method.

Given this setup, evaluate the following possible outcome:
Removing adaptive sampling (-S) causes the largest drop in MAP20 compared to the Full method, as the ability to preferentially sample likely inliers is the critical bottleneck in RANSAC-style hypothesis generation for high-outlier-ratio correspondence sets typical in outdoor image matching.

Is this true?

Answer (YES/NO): YES